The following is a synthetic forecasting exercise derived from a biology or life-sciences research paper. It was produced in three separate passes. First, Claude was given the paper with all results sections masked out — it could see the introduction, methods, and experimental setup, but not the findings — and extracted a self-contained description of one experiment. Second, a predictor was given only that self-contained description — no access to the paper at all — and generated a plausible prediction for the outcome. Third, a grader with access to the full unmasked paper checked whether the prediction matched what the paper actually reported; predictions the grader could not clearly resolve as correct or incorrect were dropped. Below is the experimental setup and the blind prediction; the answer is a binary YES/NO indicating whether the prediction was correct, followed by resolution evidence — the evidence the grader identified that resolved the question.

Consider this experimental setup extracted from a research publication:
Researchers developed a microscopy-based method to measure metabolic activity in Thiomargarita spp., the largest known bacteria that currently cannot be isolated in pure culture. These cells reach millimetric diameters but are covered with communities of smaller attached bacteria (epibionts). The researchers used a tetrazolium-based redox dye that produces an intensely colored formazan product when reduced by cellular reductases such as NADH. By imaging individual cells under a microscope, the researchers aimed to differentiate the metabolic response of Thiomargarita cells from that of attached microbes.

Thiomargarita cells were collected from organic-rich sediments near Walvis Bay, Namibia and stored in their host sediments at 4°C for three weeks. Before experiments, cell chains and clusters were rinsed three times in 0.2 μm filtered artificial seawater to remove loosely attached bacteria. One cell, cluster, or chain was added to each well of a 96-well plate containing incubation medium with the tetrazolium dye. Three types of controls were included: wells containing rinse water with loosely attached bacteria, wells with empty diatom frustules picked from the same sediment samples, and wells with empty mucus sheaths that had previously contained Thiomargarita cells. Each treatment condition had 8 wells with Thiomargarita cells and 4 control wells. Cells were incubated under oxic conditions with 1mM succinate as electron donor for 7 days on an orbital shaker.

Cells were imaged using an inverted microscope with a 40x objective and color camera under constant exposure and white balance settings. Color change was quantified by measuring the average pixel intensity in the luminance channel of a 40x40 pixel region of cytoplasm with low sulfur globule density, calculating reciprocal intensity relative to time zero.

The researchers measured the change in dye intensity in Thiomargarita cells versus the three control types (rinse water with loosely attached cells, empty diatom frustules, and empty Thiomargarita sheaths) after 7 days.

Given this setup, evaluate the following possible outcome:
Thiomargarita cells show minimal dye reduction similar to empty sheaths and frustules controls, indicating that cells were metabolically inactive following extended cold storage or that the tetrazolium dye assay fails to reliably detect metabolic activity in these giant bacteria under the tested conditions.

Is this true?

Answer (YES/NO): NO